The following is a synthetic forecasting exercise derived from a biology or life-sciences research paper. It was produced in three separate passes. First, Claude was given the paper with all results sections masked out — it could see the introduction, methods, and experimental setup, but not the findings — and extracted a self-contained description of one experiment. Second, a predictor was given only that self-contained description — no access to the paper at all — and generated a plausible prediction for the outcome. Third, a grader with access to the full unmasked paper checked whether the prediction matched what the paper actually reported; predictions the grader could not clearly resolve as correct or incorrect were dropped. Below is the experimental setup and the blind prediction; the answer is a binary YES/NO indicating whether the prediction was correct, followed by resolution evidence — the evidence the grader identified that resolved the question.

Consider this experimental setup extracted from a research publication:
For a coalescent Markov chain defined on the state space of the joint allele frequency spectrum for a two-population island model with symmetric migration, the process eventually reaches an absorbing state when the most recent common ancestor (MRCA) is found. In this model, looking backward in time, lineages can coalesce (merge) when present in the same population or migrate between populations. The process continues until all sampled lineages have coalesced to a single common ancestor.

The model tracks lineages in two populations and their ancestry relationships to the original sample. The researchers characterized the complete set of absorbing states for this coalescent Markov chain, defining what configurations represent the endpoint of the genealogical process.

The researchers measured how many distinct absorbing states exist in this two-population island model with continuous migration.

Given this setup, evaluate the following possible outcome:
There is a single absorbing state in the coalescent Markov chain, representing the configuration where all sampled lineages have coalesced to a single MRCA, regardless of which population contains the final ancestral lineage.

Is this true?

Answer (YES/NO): NO